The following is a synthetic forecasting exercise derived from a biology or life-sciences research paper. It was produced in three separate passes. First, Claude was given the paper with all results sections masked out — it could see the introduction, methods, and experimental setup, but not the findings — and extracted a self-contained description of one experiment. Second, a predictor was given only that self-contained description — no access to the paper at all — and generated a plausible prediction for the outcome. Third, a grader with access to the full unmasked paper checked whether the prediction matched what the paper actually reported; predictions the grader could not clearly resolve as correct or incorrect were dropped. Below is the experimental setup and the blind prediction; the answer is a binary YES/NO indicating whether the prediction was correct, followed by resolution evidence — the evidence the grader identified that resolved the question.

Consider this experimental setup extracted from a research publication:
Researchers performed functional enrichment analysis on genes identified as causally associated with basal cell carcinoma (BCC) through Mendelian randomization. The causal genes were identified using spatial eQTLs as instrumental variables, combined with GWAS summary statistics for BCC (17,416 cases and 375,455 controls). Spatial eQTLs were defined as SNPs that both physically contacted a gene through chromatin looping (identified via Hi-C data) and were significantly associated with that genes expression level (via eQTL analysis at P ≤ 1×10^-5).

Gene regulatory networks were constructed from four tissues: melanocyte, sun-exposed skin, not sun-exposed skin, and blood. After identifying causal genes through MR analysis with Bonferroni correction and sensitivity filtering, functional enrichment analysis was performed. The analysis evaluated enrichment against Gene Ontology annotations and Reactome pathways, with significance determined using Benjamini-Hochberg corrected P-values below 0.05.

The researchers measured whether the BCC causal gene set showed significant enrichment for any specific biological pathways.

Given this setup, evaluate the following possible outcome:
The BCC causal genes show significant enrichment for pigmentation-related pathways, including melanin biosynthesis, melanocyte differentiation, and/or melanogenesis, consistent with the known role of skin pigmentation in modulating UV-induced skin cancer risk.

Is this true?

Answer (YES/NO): NO